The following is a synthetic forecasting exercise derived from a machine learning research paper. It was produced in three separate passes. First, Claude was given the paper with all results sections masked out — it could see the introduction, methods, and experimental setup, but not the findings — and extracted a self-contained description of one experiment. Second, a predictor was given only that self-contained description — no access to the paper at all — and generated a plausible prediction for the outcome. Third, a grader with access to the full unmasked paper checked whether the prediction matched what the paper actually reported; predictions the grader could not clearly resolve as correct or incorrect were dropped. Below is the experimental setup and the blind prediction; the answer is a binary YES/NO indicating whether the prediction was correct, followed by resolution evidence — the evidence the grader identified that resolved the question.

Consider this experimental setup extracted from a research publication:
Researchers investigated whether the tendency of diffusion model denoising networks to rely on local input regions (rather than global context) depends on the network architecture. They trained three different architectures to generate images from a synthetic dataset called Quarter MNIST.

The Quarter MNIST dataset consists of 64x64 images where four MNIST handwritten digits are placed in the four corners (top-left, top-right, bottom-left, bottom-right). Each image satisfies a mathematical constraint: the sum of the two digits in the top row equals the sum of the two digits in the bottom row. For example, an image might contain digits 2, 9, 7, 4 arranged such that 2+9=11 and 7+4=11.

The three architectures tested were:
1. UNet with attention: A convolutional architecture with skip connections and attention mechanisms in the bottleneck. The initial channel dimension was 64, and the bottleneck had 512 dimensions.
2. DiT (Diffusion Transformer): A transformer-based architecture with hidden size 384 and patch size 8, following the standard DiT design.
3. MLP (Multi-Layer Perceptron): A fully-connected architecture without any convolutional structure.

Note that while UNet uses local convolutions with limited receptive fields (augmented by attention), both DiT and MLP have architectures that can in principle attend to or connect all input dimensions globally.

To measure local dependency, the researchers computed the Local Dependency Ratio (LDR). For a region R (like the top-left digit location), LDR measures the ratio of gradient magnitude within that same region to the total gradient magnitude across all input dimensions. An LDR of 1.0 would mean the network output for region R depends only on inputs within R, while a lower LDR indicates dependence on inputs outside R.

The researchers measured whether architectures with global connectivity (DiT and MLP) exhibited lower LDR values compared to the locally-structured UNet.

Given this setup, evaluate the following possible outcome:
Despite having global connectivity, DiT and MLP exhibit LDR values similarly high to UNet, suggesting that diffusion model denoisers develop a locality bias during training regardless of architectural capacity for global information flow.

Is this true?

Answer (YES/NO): YES